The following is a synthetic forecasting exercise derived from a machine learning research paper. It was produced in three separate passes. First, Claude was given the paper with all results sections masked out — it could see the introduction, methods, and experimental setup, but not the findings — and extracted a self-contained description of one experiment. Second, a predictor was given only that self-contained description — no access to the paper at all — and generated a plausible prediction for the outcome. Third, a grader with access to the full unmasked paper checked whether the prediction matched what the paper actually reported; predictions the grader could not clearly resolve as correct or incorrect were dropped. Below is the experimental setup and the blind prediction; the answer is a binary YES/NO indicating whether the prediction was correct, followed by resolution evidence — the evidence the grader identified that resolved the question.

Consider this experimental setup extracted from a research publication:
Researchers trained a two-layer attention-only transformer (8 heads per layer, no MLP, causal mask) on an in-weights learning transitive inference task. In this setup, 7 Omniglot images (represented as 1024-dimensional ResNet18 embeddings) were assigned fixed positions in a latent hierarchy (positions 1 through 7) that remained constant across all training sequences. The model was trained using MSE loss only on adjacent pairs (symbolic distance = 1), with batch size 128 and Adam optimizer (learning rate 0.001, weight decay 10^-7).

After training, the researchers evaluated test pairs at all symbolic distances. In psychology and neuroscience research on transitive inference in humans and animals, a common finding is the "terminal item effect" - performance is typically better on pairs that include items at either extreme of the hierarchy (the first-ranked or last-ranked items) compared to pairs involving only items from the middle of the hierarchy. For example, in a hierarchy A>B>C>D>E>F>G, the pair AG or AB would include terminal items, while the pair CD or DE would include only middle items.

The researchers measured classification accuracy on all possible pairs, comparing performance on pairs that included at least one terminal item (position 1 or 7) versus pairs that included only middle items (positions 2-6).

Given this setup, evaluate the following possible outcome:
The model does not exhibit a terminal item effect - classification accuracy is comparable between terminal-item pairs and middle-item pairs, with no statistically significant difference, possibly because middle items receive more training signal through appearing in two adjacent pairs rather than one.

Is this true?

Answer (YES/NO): NO